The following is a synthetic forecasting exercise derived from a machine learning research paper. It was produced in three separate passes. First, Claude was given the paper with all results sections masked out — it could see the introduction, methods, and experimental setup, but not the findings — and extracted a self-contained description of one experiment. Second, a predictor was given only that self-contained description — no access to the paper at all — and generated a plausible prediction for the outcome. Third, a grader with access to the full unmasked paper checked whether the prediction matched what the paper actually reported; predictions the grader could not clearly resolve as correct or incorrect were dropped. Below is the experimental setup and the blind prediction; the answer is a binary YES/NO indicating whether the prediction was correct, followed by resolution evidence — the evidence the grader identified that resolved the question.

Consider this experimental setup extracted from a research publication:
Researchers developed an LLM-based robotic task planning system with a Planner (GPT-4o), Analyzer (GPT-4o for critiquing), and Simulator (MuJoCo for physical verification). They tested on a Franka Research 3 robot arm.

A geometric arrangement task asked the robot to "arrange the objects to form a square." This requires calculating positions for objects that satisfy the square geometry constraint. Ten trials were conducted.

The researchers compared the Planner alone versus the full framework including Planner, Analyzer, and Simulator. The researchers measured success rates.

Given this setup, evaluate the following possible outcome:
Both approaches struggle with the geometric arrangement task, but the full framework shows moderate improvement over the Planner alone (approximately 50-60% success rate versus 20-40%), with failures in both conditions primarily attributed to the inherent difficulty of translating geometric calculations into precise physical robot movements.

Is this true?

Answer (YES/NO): NO